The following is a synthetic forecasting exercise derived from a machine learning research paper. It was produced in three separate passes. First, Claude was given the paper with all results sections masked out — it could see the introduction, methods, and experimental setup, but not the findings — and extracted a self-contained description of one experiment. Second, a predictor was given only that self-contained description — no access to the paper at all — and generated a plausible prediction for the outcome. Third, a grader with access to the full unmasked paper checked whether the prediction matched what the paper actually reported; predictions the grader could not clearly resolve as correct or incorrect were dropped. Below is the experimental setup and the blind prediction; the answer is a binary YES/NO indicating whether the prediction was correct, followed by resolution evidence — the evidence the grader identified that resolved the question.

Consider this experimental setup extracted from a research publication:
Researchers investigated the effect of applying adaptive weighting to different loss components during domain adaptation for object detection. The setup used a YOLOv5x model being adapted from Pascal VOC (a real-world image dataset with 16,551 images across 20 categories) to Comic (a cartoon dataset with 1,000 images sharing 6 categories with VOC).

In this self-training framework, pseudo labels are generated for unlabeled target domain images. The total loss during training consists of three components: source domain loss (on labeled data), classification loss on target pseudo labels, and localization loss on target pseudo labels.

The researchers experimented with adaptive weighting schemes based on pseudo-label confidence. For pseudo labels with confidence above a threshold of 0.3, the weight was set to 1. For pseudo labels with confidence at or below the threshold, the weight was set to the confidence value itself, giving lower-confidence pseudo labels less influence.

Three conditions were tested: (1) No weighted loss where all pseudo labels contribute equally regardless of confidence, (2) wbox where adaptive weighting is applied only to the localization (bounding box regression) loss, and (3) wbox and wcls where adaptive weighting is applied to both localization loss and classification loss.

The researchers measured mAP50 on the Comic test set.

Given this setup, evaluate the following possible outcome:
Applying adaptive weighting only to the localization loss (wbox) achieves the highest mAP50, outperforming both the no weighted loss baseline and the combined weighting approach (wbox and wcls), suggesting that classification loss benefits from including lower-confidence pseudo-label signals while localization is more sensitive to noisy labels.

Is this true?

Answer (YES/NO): YES